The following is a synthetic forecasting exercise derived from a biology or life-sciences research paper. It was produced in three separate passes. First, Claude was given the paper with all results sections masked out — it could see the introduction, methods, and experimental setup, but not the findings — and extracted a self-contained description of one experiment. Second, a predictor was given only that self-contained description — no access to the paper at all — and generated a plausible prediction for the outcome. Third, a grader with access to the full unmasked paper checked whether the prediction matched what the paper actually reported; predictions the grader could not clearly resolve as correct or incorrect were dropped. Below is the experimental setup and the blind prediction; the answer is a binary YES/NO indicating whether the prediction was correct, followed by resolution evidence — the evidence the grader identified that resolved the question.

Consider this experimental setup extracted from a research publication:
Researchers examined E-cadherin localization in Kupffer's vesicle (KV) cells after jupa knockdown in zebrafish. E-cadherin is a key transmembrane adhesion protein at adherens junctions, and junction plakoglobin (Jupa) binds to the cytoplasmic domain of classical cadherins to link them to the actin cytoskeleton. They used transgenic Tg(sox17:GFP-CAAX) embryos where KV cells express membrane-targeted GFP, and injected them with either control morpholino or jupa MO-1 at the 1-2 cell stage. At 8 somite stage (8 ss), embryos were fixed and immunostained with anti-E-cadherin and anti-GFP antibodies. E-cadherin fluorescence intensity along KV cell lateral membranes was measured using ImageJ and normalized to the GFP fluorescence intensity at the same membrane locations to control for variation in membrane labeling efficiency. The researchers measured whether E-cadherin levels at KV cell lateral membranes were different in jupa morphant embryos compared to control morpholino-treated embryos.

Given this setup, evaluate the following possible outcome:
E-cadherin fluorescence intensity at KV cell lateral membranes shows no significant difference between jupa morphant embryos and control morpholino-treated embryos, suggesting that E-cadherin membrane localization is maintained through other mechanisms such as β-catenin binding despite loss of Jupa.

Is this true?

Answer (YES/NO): NO